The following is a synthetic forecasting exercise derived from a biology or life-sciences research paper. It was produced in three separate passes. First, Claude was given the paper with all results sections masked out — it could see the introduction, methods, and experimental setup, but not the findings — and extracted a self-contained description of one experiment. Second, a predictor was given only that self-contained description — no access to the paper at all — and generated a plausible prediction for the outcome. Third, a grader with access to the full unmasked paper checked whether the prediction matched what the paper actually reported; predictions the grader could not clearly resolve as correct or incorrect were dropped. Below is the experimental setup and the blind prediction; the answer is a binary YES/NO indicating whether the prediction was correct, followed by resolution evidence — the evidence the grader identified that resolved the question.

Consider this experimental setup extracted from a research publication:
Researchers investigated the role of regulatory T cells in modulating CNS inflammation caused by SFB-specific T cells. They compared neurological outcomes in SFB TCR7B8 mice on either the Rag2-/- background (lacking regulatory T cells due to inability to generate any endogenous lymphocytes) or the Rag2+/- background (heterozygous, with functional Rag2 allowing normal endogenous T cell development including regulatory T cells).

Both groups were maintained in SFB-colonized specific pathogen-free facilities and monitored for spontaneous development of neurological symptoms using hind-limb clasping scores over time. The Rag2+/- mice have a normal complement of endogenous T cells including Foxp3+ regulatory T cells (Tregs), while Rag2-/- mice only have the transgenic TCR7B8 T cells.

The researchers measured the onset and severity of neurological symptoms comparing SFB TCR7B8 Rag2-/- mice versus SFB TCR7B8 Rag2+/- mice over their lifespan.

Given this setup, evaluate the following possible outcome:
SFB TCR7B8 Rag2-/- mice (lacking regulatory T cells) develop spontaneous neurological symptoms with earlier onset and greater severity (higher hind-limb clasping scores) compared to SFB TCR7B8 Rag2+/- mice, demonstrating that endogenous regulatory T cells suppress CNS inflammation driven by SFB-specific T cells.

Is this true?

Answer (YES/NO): YES